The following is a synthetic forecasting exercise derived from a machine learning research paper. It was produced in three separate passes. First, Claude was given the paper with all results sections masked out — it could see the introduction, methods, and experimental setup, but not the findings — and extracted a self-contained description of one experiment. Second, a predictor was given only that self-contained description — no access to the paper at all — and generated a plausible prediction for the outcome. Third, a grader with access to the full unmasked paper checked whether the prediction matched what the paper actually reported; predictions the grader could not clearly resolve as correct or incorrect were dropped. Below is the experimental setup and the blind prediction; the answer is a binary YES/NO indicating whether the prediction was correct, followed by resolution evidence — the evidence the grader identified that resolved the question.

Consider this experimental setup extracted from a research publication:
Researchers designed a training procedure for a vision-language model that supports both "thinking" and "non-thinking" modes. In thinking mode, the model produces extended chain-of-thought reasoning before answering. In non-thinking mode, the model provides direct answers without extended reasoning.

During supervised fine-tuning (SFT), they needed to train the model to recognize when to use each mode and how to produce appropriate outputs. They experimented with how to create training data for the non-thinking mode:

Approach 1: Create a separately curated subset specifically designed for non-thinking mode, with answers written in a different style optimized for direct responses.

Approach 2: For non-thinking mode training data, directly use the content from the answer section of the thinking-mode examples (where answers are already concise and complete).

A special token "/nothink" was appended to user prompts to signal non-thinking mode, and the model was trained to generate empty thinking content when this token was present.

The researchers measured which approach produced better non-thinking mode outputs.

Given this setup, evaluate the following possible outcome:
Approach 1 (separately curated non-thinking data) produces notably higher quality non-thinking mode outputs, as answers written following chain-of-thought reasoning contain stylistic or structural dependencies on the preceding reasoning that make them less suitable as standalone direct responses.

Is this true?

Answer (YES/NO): NO